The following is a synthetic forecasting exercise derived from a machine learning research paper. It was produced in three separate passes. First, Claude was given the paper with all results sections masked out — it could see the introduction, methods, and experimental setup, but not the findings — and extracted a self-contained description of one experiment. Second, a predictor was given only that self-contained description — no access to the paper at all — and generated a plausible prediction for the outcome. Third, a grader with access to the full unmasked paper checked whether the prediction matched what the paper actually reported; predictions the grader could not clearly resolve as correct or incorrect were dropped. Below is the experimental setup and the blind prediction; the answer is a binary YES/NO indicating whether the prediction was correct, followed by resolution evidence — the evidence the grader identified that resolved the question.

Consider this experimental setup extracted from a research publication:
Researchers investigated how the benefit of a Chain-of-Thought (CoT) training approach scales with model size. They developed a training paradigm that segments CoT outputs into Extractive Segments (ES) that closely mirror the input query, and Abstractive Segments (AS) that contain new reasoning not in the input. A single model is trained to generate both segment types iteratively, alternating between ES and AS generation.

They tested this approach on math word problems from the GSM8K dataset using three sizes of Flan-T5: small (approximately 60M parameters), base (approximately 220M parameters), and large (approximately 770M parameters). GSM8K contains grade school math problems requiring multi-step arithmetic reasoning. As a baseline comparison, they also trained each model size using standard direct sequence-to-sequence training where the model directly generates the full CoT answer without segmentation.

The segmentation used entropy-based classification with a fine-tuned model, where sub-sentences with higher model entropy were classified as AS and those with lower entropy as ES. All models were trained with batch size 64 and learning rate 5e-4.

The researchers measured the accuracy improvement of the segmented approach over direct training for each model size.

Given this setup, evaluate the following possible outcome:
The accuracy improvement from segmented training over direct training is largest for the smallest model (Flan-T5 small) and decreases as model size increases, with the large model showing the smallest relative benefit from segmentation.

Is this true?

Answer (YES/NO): NO